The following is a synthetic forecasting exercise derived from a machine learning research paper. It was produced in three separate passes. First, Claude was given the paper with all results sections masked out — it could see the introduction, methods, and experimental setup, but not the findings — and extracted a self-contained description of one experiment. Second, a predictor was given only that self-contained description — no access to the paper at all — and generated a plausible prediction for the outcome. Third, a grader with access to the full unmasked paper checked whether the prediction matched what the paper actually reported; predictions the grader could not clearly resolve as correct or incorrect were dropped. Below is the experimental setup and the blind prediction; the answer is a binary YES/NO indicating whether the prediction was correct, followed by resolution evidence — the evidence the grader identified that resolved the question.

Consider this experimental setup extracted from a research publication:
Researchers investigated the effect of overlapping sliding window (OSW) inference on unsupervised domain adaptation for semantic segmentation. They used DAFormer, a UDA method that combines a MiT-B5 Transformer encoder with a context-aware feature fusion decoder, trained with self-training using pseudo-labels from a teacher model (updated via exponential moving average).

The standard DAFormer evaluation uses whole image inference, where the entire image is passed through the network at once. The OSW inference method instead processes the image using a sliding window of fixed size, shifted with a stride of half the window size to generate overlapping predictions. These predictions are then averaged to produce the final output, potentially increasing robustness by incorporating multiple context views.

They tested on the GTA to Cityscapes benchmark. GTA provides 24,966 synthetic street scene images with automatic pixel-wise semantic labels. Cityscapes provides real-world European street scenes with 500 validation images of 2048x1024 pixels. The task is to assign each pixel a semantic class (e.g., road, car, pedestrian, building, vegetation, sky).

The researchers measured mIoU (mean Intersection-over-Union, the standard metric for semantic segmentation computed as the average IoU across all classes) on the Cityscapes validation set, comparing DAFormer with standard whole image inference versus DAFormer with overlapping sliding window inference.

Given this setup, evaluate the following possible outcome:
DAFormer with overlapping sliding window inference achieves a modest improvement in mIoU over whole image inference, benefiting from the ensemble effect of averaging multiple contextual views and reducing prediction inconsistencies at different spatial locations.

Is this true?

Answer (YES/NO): YES